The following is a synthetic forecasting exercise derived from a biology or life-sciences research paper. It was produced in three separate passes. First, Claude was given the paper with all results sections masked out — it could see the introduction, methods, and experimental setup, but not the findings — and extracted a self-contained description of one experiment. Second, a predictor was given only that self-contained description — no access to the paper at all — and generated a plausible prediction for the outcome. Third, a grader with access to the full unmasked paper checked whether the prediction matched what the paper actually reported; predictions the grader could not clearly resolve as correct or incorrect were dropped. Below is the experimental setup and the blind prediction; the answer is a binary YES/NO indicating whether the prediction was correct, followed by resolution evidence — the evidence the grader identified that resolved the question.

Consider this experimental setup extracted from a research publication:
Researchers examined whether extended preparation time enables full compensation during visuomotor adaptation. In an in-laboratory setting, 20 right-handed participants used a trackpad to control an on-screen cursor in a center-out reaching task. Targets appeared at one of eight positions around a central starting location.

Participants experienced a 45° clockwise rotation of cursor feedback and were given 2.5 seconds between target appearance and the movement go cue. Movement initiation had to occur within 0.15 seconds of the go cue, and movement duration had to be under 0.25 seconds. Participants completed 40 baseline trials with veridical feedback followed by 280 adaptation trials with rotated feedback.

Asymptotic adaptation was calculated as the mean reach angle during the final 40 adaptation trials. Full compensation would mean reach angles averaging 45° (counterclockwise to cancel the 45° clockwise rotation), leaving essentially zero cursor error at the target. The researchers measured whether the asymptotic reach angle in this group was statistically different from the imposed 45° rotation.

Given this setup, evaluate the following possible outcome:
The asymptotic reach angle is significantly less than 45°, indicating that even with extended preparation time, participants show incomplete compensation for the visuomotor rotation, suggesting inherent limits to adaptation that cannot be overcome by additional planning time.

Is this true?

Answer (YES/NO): YES